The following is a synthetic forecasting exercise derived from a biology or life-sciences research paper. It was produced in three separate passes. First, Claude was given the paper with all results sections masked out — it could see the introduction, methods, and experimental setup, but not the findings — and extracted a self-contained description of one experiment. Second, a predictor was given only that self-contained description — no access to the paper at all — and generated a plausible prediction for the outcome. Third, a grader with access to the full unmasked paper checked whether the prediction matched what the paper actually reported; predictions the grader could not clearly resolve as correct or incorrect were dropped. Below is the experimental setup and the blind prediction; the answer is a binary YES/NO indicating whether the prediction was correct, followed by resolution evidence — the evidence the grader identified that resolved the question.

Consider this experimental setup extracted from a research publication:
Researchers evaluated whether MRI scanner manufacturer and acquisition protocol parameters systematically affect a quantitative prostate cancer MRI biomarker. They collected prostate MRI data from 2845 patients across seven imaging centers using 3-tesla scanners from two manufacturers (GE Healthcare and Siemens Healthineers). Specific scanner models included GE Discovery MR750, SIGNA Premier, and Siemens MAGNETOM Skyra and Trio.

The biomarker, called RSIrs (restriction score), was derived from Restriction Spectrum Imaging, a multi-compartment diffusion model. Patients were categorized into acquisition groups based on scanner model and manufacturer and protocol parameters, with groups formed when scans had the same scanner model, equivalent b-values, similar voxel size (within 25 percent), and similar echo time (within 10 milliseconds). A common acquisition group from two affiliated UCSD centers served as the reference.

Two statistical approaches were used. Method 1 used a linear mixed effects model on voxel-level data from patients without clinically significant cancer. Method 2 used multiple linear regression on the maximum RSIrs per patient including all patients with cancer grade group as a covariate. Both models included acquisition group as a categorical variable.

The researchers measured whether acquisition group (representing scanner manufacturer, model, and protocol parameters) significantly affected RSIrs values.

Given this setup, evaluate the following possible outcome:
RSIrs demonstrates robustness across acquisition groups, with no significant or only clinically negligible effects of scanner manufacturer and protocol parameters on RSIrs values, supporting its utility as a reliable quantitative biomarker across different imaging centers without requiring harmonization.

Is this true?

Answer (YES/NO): YES